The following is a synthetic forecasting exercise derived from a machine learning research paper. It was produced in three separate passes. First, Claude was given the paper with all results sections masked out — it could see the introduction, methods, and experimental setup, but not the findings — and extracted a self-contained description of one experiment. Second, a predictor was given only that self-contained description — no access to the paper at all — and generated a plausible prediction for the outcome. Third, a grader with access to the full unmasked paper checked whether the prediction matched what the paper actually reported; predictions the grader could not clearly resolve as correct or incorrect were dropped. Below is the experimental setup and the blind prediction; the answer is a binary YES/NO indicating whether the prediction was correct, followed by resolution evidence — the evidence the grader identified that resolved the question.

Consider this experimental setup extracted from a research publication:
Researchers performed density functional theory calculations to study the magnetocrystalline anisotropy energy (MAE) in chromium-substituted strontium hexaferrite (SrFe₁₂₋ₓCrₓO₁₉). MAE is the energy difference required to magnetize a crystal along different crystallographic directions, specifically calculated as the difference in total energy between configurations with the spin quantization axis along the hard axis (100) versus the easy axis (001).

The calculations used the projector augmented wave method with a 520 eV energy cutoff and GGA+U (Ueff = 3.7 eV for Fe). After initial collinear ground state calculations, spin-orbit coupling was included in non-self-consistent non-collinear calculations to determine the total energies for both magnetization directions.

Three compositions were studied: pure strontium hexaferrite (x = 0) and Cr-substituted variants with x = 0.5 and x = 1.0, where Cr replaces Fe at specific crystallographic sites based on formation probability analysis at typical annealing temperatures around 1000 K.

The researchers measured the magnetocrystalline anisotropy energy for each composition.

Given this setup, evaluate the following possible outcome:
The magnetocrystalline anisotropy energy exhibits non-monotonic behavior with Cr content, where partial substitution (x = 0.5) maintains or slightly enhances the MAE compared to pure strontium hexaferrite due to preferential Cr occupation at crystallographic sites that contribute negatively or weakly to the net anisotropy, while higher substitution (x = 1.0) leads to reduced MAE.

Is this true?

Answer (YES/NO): NO